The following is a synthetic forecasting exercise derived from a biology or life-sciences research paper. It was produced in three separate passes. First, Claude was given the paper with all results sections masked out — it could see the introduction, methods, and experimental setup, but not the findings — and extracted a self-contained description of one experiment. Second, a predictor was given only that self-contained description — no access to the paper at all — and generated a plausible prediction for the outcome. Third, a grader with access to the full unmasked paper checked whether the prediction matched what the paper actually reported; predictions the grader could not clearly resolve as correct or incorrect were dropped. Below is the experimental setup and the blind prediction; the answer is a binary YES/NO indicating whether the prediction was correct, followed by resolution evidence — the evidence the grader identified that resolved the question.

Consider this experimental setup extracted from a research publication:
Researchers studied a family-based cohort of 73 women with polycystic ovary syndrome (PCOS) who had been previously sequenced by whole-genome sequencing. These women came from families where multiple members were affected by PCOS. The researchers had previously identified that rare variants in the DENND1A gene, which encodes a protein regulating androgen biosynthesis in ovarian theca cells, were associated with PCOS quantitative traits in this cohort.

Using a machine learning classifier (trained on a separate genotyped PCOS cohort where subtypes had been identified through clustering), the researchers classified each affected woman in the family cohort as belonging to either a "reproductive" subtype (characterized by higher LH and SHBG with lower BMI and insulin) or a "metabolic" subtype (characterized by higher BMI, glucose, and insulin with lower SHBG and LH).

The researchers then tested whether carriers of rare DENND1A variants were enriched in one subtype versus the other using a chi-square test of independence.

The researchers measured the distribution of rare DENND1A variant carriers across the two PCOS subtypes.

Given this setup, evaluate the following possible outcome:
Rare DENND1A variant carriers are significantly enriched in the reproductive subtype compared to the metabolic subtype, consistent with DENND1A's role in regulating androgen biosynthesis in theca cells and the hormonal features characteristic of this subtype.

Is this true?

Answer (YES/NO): YES